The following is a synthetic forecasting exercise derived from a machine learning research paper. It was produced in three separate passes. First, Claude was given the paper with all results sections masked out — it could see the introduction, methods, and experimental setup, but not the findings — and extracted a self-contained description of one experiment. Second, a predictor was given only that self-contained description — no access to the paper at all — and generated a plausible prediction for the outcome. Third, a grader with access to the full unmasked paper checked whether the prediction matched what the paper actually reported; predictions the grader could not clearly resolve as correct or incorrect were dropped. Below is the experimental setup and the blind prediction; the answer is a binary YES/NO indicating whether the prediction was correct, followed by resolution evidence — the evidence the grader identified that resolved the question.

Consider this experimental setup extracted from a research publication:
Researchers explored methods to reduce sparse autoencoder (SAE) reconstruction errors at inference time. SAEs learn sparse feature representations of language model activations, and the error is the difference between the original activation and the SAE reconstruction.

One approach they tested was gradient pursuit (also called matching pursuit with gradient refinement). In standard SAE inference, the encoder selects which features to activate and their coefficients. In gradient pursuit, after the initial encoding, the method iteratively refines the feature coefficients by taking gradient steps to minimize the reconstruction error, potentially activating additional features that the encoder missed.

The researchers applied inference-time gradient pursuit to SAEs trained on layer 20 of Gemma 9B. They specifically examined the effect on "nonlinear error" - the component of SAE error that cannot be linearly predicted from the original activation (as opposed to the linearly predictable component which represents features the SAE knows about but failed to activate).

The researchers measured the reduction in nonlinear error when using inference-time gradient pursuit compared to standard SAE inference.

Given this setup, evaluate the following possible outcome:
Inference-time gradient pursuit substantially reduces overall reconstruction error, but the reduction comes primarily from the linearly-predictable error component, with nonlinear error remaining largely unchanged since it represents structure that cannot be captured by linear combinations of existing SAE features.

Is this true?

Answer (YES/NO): NO